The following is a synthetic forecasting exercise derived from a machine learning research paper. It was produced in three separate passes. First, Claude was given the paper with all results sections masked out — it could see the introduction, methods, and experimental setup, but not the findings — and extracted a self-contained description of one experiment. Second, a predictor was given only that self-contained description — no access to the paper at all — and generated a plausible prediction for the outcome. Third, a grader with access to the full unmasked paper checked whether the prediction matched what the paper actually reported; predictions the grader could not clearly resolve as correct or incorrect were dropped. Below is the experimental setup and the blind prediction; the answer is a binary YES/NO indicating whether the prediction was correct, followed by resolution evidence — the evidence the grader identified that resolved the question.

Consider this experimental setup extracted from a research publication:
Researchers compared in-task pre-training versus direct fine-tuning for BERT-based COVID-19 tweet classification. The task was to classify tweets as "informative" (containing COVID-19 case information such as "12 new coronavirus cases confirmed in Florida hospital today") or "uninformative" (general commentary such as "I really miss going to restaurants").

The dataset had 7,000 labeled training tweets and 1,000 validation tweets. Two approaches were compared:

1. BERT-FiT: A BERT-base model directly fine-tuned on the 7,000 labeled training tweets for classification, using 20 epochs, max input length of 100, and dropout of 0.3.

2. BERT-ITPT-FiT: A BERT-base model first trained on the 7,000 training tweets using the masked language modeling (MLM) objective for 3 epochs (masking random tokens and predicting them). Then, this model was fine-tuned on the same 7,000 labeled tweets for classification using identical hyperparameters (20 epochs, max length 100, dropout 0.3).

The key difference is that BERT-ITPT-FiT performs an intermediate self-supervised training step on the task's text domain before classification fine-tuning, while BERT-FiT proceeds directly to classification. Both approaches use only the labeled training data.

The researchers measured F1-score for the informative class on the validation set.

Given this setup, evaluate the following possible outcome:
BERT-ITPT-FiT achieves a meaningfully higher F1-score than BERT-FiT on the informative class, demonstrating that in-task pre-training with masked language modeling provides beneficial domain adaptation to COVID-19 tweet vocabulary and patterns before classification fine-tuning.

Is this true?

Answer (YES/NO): NO